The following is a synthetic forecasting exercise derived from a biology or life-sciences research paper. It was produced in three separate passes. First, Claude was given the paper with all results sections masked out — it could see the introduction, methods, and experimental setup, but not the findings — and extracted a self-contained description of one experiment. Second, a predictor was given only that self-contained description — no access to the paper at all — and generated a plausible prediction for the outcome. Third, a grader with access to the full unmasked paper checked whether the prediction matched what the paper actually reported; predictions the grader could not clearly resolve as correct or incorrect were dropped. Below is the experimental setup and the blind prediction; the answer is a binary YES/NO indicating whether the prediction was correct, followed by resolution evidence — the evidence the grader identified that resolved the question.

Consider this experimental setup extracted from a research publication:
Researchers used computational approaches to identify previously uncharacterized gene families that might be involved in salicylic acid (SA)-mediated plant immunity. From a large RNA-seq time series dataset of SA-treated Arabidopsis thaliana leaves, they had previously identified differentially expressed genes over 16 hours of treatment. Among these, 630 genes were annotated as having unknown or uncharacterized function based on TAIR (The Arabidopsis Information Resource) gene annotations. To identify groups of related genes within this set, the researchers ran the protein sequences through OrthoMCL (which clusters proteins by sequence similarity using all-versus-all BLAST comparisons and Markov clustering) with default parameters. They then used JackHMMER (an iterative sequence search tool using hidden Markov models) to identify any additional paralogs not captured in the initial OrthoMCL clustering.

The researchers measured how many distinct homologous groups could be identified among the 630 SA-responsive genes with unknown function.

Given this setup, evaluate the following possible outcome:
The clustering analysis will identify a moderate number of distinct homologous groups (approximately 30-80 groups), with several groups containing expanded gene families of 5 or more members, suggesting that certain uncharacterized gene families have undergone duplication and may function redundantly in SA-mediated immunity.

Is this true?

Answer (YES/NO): NO